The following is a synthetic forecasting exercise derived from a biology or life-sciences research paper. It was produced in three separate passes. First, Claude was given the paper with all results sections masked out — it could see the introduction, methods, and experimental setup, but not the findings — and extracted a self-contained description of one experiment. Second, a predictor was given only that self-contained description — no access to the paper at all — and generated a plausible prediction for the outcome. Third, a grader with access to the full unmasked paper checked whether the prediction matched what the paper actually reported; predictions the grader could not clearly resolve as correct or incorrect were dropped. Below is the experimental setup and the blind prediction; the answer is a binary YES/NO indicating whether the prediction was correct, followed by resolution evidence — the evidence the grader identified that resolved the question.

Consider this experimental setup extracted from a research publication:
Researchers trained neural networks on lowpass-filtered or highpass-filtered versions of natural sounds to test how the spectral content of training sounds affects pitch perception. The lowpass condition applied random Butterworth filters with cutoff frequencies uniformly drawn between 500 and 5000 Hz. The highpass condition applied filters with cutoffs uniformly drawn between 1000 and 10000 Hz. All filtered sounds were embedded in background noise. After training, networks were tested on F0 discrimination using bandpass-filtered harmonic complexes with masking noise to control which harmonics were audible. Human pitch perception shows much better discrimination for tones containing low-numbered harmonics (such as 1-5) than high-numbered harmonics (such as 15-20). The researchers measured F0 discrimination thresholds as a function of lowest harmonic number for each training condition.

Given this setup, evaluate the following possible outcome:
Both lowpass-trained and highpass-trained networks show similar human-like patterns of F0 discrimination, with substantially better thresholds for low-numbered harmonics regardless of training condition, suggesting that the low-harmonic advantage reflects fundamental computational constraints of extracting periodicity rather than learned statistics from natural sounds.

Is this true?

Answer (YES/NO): NO